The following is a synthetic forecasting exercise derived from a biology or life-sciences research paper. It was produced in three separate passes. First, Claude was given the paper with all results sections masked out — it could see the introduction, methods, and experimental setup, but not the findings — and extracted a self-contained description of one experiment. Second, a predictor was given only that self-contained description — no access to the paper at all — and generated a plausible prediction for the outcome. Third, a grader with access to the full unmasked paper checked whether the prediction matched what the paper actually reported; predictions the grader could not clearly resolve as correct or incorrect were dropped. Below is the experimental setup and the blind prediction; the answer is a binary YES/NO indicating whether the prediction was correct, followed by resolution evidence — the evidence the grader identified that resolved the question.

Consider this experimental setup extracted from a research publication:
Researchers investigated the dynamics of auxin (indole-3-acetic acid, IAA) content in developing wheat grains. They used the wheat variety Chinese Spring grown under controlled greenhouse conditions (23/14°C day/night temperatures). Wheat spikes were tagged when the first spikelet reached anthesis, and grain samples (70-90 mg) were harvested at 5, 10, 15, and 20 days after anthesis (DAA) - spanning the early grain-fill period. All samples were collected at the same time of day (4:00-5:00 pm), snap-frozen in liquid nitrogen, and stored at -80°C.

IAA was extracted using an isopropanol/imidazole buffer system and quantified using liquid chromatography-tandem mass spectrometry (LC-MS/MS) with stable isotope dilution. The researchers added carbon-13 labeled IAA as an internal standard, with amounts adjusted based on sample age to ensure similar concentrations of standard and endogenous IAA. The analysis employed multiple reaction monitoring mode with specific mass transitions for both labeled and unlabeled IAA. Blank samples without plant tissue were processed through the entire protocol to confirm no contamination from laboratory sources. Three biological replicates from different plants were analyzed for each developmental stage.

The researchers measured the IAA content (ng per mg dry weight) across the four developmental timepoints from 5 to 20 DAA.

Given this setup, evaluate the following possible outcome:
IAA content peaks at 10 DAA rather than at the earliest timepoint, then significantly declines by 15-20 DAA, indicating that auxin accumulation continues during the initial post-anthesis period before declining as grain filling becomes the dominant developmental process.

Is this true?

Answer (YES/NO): NO